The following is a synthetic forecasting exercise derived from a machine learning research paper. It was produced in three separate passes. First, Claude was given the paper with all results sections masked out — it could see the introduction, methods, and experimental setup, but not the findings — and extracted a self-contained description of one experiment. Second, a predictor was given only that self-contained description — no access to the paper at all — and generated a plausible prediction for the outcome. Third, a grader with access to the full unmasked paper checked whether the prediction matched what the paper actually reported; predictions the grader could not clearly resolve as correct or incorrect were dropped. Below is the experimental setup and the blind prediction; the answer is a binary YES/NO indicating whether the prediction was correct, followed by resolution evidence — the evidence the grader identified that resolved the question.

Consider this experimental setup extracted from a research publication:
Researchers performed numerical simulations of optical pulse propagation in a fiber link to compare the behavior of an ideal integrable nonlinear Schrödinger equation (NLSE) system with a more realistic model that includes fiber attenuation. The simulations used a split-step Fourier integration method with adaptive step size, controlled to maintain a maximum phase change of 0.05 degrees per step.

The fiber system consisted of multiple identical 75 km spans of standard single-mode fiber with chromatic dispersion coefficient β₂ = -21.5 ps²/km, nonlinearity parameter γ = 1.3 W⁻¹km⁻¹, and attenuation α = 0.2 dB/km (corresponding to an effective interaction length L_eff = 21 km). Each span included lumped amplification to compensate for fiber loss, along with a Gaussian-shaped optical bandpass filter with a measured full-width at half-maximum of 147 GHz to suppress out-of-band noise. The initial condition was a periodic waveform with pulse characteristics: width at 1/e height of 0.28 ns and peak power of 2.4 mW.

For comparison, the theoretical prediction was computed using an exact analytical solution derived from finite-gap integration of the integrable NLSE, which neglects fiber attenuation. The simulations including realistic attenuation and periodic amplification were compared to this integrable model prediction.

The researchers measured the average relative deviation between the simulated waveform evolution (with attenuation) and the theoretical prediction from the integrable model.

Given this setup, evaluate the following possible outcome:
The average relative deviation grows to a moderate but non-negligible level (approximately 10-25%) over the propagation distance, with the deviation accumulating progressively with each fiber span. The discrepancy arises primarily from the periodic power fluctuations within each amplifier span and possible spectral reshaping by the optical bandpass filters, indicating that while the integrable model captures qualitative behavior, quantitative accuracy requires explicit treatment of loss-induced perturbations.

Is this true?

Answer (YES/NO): NO